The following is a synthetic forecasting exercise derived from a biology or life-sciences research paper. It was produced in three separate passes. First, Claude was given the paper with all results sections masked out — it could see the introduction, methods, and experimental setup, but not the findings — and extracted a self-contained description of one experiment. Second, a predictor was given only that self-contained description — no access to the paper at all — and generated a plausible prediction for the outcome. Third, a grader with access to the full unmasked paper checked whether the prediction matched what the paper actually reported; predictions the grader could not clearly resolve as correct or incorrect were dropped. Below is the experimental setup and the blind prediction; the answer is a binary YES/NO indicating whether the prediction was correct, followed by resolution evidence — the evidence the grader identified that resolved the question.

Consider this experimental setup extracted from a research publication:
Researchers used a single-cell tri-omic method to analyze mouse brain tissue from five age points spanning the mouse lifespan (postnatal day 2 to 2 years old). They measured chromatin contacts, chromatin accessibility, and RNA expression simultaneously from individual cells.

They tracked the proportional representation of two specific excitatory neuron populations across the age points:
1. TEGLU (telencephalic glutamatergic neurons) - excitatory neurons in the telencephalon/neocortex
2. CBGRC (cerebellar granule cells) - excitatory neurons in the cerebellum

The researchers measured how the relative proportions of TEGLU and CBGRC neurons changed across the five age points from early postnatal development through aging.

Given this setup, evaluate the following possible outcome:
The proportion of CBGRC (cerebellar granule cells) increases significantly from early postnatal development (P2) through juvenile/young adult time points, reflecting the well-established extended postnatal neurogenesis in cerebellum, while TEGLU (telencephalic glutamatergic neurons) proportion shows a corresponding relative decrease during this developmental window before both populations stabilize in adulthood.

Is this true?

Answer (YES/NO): NO